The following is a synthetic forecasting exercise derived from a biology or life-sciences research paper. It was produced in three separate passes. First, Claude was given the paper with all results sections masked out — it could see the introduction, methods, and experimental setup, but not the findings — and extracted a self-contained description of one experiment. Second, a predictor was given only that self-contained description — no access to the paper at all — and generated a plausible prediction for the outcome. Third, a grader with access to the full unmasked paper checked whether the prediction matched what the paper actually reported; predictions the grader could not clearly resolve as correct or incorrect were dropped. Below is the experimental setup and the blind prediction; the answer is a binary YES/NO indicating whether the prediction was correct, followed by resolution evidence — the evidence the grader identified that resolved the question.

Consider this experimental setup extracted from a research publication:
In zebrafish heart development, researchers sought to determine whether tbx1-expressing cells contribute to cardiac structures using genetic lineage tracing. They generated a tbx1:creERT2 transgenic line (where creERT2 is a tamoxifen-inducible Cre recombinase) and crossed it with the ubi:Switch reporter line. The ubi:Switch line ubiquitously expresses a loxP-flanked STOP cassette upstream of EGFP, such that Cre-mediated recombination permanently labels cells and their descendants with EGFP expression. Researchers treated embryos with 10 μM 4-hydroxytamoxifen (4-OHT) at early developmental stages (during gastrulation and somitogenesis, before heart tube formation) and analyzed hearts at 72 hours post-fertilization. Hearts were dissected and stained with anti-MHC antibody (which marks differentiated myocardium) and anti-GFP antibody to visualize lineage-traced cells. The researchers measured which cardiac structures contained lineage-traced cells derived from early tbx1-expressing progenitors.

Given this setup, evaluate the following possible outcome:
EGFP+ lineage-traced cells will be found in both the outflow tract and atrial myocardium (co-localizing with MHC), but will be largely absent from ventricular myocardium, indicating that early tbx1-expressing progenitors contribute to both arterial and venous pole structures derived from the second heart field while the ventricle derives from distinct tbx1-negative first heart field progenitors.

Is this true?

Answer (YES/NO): NO